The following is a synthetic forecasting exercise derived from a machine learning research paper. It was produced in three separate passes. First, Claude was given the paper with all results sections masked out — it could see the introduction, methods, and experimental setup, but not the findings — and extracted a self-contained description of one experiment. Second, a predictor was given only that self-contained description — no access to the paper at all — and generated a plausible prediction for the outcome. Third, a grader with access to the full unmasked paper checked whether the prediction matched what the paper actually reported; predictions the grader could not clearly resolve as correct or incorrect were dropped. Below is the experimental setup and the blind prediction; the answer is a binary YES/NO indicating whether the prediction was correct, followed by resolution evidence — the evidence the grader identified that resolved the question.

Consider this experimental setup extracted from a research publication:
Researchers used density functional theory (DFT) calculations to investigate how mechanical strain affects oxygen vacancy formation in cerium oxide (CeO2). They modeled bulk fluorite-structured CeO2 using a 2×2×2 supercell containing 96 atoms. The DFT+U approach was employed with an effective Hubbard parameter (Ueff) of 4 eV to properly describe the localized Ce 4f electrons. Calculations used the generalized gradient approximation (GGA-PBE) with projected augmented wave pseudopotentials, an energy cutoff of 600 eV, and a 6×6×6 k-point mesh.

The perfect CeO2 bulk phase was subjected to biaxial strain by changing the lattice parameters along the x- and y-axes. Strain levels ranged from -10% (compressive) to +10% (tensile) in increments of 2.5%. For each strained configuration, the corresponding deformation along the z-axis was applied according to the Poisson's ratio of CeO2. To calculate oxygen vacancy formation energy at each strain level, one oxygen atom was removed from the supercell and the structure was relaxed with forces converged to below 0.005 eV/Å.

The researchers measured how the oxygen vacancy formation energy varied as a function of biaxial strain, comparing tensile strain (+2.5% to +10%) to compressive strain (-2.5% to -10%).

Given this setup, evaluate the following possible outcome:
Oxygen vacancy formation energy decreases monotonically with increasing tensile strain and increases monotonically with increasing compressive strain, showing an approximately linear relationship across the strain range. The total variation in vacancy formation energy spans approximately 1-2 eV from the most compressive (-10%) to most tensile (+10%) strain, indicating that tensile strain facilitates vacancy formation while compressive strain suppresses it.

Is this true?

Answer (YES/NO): NO